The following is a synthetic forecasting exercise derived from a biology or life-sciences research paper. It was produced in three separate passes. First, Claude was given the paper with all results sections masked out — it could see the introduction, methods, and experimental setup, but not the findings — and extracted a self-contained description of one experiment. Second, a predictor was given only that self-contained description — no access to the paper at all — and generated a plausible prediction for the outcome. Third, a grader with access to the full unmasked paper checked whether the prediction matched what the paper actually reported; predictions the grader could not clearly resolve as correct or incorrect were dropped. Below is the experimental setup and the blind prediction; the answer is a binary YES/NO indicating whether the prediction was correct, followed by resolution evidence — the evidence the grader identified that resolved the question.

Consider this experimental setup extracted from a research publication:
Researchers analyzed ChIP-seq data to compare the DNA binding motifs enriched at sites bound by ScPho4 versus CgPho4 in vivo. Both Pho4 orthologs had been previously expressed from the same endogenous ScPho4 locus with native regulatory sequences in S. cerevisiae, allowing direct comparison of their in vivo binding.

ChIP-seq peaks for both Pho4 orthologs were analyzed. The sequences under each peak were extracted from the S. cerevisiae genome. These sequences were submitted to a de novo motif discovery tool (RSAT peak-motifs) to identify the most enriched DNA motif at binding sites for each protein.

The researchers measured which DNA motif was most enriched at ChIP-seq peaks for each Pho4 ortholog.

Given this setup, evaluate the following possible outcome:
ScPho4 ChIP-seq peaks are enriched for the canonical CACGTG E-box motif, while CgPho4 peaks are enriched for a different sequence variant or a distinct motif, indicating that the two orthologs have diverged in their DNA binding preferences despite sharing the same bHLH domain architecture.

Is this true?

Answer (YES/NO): NO